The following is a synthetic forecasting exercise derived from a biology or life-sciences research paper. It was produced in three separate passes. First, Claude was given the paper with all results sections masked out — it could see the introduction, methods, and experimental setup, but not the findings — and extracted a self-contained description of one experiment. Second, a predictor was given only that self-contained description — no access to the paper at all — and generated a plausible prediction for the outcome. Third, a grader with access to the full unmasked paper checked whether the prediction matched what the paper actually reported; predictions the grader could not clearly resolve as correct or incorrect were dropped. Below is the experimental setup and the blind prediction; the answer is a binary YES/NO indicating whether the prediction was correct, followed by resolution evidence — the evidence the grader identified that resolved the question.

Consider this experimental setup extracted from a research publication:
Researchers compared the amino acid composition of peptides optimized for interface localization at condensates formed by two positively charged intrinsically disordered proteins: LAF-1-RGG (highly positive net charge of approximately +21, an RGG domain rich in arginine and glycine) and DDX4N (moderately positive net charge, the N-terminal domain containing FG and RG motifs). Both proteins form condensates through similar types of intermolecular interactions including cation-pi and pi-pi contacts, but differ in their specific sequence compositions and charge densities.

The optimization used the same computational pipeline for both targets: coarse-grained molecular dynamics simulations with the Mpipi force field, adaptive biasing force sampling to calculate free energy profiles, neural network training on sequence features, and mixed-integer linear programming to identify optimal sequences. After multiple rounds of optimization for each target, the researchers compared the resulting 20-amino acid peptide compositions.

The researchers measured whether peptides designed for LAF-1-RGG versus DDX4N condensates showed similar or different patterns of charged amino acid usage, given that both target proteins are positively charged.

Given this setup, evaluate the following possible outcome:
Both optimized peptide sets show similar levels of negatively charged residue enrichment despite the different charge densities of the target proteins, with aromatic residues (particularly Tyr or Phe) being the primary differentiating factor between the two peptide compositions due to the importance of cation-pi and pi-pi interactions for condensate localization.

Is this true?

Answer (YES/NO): NO